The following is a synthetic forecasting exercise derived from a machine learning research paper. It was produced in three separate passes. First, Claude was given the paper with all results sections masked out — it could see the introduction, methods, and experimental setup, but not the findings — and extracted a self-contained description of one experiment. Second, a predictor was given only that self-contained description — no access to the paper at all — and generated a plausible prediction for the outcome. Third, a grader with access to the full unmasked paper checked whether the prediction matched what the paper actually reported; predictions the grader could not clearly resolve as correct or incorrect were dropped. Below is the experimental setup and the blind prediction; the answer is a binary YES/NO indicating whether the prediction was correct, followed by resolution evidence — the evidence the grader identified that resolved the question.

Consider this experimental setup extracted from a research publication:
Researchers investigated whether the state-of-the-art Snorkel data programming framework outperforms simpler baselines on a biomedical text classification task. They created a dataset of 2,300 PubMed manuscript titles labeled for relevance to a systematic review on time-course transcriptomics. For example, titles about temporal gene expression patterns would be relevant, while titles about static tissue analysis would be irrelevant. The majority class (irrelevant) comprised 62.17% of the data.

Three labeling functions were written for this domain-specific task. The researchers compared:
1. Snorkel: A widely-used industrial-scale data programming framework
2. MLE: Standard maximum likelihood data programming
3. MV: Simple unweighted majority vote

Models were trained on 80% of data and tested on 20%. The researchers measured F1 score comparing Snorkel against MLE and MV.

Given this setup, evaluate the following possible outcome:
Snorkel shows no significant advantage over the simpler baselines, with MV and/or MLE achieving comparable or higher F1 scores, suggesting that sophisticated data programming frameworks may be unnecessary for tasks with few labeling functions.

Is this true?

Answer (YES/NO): YES